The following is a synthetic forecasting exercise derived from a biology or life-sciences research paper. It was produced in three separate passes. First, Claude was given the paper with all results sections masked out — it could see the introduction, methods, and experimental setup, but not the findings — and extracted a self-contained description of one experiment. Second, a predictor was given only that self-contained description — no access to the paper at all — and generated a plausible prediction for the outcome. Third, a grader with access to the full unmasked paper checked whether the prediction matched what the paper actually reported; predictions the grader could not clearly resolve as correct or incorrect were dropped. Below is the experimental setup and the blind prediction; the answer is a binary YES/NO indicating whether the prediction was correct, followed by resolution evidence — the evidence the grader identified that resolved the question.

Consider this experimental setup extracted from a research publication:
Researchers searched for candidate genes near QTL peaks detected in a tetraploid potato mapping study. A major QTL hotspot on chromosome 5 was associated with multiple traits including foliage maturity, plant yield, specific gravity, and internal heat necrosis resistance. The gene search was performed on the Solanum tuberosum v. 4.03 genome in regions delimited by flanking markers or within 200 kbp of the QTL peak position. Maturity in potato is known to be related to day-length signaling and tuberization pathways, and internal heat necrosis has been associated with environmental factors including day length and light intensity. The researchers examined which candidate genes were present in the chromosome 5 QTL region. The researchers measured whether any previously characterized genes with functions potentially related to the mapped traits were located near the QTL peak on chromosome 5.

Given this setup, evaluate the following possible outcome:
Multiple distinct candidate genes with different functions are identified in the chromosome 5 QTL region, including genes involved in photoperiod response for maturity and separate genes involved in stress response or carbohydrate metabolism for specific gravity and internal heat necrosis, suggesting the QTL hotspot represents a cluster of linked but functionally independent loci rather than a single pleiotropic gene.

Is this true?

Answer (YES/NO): NO